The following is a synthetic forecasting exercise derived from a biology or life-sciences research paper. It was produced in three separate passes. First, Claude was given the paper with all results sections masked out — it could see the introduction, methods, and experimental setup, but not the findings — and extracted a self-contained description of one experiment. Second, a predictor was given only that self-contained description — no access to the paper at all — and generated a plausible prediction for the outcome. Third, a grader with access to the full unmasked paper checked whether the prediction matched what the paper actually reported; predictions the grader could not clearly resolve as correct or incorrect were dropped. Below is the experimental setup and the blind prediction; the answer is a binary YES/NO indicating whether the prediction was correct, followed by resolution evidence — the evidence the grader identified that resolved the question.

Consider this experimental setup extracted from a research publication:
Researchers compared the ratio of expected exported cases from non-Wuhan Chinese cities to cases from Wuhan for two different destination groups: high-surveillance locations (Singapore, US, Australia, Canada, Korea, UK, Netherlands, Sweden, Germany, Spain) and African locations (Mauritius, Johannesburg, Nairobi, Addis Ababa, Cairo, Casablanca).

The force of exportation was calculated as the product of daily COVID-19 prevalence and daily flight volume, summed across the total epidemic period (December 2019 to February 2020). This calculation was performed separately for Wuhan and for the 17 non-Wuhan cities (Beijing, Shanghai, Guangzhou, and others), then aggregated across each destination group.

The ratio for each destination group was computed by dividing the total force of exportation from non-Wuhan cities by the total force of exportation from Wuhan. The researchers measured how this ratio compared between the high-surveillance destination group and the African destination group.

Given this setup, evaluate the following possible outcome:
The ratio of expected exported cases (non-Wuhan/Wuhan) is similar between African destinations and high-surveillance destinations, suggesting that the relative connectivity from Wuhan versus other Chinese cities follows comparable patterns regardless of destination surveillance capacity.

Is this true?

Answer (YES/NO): NO